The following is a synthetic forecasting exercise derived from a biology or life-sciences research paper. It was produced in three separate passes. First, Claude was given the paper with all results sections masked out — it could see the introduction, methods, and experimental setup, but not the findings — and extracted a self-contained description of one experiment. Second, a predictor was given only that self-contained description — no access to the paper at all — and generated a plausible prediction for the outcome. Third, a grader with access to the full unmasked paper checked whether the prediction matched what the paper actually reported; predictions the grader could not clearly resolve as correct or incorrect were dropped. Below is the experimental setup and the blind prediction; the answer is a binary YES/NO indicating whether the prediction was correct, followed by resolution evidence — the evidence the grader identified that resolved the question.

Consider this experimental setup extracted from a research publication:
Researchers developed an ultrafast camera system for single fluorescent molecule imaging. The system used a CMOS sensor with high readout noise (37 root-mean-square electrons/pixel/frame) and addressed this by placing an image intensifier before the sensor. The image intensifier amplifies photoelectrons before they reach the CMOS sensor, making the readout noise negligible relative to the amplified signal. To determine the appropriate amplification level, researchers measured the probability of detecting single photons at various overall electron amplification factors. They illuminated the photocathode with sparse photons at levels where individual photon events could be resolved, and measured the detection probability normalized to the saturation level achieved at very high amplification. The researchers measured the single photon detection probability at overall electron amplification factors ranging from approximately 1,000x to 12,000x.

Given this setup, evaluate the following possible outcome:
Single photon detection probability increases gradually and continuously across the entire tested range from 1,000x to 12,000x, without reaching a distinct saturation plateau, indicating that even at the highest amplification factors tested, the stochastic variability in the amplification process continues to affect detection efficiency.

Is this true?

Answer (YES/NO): NO